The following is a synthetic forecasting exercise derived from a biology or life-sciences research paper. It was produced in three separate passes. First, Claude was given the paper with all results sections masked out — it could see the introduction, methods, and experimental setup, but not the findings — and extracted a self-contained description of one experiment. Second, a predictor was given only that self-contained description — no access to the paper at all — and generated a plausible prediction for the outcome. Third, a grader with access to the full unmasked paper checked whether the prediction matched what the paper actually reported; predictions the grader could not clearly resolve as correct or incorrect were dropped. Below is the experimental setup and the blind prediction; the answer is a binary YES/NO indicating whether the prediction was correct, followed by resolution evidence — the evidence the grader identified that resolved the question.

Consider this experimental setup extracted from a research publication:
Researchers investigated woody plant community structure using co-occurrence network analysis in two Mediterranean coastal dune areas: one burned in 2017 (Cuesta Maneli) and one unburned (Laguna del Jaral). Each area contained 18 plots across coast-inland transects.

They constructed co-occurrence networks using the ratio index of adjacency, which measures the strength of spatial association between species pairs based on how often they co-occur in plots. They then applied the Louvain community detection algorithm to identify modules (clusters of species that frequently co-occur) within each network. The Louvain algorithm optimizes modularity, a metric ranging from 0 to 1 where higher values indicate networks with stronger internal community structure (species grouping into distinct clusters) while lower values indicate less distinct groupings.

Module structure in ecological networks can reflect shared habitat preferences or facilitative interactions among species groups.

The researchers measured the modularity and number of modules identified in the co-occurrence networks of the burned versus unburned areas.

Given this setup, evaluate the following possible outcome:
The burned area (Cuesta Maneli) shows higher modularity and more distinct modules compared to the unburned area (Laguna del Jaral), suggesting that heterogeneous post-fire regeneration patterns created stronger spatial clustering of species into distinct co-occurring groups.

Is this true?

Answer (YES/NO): NO